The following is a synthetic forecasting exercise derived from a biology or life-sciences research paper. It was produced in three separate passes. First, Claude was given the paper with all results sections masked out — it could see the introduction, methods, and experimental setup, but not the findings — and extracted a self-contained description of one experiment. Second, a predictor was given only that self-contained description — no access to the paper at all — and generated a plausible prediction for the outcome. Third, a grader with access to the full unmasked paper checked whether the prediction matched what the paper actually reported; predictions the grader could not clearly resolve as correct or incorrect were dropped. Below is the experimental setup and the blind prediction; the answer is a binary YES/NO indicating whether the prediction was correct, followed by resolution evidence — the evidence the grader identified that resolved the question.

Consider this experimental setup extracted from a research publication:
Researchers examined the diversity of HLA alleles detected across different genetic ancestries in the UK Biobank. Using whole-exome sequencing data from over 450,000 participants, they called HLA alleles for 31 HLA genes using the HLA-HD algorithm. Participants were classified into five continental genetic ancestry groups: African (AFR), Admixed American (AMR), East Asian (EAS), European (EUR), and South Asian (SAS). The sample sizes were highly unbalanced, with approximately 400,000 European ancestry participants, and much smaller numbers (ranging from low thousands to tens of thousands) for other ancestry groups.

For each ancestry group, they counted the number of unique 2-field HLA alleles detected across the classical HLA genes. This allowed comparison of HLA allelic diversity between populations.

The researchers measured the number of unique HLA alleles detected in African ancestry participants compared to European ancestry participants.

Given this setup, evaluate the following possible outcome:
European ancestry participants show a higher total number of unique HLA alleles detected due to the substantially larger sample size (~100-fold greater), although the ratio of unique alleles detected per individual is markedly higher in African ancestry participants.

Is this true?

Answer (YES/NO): NO